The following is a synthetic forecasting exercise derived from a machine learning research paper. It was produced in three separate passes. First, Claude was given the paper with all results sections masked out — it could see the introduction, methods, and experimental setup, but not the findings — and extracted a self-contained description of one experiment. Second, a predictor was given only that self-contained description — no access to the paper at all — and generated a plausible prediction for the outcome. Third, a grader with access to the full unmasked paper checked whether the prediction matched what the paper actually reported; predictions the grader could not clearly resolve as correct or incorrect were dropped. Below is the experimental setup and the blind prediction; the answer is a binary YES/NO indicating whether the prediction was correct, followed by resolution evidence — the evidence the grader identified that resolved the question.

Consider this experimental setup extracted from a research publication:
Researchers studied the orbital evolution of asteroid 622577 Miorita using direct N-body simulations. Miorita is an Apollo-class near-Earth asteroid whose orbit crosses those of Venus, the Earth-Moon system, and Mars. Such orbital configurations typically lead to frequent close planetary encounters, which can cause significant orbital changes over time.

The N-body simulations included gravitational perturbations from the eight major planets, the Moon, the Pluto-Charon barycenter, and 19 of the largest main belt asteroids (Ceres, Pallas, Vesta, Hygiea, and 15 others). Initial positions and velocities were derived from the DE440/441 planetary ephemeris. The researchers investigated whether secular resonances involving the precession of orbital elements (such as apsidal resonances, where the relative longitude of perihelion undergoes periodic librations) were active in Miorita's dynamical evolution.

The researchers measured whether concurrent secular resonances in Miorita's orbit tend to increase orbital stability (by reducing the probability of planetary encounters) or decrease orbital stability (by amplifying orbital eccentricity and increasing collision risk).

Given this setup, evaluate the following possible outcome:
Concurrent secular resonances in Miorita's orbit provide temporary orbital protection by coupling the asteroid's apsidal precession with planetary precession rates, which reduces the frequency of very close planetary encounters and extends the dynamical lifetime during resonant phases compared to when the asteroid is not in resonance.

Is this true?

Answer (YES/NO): YES